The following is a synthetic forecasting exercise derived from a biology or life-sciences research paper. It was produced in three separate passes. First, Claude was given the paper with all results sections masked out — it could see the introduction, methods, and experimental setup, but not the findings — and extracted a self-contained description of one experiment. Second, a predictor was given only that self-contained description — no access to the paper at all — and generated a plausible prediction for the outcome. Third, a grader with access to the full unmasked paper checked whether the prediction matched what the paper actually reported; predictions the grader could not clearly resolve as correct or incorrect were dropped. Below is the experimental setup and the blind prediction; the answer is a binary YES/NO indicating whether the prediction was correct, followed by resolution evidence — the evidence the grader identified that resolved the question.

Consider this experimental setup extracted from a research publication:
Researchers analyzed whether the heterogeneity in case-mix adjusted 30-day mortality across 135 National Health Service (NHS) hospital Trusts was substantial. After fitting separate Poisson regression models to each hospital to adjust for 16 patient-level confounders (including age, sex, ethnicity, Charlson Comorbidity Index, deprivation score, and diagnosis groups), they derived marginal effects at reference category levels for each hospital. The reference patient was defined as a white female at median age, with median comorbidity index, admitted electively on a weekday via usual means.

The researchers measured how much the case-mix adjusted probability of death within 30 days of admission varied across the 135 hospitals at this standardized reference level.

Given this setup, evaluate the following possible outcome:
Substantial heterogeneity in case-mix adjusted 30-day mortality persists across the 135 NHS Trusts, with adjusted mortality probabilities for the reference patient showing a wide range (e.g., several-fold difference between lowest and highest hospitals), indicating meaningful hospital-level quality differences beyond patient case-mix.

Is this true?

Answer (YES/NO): YES